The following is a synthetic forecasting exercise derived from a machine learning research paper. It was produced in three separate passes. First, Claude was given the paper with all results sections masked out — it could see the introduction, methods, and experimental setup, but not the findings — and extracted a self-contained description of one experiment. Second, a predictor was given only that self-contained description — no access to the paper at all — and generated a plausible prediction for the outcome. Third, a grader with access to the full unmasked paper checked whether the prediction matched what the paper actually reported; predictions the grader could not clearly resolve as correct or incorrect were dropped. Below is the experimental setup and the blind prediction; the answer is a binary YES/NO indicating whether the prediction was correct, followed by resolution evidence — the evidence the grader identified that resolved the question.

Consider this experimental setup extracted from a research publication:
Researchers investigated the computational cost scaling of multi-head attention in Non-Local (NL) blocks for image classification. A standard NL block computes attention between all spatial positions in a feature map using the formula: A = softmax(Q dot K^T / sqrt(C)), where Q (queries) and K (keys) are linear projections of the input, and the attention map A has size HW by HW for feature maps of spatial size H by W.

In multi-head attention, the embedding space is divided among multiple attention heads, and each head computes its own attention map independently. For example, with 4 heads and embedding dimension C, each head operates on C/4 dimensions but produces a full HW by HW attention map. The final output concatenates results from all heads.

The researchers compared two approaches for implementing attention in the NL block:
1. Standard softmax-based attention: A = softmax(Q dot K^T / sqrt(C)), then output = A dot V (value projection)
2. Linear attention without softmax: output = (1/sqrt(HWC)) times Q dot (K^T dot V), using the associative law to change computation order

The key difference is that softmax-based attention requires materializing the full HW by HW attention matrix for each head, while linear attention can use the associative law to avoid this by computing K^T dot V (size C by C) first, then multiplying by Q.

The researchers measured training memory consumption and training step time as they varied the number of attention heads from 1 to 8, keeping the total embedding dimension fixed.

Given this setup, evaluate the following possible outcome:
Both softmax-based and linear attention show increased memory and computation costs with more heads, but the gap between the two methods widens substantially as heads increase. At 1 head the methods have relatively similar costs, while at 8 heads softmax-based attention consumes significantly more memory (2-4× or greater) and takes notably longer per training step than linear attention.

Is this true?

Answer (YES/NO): NO